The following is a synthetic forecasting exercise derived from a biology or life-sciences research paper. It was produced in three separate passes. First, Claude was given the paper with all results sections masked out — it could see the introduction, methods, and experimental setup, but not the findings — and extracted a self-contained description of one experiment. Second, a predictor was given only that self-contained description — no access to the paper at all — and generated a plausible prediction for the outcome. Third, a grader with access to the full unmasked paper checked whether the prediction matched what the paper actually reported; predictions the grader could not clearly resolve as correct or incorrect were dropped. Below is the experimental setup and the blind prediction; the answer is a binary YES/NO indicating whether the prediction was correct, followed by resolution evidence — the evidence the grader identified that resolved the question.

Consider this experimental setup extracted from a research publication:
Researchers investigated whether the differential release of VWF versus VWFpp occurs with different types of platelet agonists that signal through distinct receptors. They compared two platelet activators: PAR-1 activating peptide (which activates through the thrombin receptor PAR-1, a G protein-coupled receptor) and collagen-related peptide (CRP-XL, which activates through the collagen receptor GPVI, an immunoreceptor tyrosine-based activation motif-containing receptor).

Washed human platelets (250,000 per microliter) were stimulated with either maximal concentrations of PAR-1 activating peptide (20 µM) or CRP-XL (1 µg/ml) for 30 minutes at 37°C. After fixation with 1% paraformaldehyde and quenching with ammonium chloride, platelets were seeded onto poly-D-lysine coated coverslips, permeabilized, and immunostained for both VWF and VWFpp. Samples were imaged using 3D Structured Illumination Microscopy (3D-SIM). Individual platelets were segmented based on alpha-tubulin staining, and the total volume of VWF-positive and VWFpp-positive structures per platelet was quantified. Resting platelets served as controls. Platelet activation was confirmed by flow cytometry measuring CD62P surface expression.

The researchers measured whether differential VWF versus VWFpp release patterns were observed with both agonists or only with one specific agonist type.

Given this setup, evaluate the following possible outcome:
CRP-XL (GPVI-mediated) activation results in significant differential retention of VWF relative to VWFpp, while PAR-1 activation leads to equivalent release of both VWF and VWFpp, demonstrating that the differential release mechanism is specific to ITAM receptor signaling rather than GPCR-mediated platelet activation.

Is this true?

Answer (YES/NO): NO